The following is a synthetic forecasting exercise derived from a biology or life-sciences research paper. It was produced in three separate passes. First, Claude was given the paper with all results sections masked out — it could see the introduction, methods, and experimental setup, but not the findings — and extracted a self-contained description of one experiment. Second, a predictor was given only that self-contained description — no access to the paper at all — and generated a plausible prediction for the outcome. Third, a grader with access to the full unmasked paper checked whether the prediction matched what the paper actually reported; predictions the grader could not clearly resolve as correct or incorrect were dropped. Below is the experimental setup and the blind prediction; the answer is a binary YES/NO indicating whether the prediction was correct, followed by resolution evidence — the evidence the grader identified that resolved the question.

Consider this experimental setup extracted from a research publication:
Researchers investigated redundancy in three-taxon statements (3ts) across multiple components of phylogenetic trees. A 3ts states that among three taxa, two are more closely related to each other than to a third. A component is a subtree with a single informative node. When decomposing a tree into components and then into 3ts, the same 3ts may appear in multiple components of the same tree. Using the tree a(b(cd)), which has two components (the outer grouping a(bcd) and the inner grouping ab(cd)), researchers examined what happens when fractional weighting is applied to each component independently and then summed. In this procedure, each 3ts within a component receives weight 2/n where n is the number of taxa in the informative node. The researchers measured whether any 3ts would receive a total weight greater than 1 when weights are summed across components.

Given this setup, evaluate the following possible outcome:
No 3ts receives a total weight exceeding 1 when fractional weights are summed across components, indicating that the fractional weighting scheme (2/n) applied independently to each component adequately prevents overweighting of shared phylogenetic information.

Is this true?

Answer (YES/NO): NO